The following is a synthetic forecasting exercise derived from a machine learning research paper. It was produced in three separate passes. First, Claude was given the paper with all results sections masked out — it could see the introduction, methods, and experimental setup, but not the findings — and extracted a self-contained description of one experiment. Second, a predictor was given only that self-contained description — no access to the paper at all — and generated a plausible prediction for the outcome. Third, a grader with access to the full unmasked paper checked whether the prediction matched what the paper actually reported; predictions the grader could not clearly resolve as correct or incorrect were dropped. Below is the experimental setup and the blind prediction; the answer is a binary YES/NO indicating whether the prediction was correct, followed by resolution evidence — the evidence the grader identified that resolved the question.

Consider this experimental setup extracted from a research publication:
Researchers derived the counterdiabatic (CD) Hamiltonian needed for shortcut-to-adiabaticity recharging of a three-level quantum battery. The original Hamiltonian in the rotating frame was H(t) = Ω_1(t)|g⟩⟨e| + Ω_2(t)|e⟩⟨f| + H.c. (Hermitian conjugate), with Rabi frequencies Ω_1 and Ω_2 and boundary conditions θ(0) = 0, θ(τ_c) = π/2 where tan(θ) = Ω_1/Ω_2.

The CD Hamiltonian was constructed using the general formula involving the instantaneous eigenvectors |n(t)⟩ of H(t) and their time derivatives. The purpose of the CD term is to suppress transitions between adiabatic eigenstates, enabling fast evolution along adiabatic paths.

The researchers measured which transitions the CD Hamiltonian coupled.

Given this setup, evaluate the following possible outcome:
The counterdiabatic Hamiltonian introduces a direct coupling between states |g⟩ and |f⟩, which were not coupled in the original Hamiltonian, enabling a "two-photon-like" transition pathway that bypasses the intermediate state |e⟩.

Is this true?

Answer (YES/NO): YES